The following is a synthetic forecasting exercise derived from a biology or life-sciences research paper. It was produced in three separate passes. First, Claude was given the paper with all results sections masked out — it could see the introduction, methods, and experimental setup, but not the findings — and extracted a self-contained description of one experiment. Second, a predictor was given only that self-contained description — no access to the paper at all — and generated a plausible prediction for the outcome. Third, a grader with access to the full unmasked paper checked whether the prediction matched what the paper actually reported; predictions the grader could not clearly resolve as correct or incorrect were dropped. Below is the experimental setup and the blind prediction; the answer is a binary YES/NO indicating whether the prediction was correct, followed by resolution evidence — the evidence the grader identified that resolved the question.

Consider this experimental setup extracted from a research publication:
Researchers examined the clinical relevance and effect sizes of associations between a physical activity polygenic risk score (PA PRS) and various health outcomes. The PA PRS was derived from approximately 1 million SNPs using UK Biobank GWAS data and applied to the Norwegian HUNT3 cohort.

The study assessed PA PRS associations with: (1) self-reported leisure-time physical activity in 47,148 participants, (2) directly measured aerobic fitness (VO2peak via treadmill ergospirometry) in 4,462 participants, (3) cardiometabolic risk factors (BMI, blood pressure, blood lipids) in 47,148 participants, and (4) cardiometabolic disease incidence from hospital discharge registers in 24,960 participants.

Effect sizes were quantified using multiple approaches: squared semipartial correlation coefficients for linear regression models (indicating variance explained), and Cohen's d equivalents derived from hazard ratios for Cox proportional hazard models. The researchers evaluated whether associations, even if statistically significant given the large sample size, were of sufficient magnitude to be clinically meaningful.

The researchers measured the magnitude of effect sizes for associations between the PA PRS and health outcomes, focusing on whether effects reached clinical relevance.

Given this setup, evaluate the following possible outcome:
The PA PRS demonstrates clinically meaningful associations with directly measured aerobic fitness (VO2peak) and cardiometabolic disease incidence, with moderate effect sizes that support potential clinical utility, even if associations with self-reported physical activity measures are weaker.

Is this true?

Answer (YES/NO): NO